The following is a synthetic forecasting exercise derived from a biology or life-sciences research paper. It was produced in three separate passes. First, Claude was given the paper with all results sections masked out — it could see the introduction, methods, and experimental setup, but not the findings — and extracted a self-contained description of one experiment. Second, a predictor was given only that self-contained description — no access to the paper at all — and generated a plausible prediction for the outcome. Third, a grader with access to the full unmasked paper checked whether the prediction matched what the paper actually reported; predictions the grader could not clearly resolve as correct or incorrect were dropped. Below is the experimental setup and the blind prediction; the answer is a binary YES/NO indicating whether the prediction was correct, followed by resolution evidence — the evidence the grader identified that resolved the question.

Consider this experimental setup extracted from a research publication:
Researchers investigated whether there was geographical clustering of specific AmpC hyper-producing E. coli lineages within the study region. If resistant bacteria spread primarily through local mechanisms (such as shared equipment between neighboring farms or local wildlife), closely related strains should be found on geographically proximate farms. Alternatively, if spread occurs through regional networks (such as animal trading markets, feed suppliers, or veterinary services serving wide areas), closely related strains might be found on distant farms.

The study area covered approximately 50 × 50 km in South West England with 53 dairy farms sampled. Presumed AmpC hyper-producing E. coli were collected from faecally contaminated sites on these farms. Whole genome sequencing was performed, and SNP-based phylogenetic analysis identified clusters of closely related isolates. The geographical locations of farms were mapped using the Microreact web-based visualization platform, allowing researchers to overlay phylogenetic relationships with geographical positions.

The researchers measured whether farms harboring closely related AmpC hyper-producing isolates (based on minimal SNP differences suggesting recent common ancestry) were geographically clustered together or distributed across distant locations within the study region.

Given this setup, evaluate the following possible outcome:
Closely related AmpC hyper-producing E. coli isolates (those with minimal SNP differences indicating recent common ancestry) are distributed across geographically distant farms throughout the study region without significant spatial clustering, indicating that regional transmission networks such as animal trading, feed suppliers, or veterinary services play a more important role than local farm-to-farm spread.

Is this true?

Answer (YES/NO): YES